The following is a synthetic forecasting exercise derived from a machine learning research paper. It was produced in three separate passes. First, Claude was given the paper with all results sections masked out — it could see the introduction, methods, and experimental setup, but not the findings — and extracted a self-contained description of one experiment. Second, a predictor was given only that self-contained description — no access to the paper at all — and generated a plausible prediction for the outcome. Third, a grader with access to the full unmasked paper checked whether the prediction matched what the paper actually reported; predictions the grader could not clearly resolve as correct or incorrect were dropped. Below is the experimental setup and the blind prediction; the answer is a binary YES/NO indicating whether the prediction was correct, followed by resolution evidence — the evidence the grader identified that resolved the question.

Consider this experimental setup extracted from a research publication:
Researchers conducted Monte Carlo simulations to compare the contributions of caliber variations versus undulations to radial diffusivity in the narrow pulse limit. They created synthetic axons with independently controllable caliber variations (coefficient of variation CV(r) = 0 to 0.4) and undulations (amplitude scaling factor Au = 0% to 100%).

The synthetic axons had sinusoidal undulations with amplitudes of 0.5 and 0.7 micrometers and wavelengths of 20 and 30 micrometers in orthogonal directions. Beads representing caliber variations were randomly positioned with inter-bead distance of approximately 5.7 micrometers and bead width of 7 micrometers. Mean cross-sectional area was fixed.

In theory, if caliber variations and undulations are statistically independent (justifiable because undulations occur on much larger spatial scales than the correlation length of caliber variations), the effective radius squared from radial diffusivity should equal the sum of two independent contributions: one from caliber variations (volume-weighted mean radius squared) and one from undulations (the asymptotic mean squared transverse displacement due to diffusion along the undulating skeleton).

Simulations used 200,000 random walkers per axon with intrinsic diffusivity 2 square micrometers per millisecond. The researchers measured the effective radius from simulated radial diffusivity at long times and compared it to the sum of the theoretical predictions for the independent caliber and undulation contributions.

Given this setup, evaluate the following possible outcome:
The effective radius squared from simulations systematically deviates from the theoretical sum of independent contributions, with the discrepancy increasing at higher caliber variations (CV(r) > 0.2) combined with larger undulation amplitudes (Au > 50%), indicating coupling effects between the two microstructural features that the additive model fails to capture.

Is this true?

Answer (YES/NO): NO